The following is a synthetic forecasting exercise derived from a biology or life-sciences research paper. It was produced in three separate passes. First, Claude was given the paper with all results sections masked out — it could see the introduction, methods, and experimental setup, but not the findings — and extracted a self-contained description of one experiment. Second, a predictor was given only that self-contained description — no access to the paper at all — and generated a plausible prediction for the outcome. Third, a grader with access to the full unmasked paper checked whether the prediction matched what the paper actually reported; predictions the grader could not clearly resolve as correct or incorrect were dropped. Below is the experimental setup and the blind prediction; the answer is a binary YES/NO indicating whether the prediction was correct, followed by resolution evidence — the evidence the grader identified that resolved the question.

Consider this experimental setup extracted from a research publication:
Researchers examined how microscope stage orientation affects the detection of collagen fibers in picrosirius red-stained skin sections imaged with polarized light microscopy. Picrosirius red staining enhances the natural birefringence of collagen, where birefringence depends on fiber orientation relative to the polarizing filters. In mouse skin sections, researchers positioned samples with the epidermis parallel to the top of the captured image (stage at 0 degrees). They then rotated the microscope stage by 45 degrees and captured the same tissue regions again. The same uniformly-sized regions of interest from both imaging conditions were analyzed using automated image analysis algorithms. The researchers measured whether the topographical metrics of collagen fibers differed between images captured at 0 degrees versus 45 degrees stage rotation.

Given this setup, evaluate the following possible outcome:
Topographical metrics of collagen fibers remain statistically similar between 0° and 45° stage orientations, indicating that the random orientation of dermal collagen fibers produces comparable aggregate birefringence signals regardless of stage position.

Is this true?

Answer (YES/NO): NO